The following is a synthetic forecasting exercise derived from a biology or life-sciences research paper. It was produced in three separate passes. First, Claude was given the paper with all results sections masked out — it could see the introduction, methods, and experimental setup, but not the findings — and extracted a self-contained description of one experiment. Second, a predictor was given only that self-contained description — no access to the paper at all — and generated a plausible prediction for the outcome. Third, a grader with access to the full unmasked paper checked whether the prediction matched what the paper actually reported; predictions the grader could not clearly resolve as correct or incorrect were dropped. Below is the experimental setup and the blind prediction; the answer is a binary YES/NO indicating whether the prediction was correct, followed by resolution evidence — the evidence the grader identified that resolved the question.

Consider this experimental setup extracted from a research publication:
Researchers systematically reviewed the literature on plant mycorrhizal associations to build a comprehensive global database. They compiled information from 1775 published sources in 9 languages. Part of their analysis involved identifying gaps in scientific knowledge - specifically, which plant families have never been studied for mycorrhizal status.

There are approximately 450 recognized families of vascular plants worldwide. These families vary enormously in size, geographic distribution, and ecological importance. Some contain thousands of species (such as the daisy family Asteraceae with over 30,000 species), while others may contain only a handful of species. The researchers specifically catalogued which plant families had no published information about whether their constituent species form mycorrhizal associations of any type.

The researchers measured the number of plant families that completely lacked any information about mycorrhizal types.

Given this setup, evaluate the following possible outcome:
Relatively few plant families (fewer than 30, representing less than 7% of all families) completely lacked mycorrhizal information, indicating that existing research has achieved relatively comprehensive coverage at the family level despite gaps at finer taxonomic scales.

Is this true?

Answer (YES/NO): NO